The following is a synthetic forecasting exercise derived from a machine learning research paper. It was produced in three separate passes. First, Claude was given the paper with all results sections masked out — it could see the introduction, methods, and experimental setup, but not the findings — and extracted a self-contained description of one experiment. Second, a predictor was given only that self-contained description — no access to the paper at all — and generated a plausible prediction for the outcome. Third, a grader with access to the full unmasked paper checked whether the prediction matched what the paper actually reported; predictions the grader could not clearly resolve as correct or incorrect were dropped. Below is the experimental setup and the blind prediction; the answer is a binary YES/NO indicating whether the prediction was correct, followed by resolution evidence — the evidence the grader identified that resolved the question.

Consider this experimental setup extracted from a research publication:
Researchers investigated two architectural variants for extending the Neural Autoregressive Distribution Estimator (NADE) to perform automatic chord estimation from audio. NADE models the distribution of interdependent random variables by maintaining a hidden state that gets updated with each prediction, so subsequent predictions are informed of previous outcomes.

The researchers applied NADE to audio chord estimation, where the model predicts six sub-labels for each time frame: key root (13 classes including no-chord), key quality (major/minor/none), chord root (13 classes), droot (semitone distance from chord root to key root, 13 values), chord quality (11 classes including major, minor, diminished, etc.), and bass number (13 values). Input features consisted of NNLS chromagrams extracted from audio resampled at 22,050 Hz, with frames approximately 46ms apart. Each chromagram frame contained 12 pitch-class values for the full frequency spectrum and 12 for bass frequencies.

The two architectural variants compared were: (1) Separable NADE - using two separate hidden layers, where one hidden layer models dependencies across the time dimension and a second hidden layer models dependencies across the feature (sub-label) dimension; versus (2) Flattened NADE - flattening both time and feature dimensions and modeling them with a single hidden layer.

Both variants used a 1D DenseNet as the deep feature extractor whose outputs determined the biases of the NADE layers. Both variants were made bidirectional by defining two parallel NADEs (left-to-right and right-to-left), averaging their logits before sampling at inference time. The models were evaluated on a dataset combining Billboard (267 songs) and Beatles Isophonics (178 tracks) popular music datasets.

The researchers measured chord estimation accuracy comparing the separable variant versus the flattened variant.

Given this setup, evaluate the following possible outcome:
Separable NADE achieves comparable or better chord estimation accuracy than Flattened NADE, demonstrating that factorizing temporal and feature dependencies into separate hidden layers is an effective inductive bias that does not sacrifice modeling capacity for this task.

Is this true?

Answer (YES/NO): YES